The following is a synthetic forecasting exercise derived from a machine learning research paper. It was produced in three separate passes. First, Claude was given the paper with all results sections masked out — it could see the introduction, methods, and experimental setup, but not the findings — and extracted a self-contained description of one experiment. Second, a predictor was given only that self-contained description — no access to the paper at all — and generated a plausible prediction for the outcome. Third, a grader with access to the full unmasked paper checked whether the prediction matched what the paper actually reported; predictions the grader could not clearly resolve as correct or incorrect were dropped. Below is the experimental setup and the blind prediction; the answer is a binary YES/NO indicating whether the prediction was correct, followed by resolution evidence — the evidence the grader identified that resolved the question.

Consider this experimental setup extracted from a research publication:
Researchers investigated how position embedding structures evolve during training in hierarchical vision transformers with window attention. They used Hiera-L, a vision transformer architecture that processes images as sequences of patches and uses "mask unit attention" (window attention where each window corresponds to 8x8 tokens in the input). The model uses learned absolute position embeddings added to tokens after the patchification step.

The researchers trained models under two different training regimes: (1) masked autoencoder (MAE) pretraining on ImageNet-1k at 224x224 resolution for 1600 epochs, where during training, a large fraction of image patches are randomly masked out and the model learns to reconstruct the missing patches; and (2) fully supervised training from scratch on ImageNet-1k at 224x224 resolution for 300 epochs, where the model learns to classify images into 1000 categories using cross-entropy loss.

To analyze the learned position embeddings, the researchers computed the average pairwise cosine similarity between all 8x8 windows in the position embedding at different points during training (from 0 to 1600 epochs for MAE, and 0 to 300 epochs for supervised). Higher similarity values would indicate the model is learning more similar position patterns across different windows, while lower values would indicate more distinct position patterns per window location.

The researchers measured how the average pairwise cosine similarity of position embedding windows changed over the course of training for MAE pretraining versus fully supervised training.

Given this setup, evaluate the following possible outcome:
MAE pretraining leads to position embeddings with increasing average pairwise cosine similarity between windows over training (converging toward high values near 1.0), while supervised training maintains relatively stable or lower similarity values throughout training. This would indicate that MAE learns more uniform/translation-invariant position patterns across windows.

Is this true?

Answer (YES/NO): NO